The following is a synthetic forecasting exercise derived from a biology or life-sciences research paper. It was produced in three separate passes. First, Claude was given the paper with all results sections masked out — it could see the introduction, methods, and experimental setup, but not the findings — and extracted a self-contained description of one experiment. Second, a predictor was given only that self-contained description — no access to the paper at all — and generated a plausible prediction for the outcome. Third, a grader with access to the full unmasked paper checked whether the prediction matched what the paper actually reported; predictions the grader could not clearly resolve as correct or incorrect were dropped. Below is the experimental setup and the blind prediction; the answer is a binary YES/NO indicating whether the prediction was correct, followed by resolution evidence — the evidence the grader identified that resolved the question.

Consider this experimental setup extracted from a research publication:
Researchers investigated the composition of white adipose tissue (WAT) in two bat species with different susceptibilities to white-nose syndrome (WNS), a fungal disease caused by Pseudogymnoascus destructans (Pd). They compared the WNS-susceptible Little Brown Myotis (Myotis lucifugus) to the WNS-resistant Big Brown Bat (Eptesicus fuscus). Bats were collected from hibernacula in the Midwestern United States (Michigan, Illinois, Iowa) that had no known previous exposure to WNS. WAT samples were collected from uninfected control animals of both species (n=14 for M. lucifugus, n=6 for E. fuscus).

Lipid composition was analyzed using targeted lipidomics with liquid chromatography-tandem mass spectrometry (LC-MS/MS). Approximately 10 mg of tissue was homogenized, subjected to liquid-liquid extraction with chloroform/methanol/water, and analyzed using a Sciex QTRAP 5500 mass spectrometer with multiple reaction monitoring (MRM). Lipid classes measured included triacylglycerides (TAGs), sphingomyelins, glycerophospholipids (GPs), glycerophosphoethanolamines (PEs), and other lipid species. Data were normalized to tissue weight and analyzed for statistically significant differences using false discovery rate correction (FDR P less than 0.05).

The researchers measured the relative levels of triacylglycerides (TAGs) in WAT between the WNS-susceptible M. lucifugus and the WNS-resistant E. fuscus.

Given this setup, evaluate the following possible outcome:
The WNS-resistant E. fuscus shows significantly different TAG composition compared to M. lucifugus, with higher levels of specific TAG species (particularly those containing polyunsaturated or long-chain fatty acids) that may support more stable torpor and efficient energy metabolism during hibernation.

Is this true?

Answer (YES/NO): NO